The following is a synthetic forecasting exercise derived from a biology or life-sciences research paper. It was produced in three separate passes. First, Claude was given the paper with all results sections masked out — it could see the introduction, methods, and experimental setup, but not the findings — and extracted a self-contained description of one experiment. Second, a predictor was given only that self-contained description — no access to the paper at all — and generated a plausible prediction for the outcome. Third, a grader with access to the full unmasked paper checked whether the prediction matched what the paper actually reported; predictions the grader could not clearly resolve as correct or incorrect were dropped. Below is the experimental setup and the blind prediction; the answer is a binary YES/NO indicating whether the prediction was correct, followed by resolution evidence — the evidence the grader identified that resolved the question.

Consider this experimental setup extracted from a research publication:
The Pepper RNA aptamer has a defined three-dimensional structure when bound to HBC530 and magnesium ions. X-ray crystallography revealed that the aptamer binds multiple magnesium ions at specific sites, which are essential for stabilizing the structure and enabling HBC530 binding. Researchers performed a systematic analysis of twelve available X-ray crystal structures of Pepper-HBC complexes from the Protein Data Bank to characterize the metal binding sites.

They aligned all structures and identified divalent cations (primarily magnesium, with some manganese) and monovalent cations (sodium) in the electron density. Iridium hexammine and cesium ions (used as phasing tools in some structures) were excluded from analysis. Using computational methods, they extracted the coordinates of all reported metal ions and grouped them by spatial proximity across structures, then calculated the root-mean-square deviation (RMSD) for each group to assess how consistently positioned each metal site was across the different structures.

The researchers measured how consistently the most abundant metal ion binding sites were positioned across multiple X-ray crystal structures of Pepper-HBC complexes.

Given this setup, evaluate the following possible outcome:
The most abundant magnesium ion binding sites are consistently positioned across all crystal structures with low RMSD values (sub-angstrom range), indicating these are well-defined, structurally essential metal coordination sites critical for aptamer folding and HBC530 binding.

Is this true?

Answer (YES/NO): YES